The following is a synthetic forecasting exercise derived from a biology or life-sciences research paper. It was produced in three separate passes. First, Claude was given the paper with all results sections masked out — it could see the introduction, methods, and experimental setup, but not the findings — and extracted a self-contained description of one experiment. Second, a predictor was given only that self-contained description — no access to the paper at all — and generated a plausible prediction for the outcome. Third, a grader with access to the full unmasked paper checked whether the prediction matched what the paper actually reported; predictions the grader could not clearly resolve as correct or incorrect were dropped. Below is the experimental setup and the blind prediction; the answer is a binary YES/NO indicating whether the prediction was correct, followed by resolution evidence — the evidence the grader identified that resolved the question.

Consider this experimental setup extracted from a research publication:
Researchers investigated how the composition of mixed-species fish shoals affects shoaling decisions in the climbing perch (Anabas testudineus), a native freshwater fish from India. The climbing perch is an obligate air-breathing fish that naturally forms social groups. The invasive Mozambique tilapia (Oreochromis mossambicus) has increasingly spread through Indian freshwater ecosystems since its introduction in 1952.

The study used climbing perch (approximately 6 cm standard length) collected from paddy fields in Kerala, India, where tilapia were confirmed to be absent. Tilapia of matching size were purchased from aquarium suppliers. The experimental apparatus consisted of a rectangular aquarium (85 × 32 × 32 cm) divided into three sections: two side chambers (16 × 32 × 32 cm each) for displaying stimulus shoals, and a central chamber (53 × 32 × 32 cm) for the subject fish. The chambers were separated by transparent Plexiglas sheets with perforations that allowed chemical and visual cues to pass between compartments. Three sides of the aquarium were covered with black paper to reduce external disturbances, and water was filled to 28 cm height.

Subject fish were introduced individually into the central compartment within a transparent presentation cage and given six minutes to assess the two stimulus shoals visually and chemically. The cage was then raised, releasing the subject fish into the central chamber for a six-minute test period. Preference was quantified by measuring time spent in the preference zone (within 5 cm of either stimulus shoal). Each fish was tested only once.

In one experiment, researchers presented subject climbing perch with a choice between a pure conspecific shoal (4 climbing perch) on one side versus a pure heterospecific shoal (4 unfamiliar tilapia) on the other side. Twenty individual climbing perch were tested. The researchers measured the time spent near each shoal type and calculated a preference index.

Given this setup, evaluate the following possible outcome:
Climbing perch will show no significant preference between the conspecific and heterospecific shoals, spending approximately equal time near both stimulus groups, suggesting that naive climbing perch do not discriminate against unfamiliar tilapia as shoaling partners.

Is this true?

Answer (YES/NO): YES